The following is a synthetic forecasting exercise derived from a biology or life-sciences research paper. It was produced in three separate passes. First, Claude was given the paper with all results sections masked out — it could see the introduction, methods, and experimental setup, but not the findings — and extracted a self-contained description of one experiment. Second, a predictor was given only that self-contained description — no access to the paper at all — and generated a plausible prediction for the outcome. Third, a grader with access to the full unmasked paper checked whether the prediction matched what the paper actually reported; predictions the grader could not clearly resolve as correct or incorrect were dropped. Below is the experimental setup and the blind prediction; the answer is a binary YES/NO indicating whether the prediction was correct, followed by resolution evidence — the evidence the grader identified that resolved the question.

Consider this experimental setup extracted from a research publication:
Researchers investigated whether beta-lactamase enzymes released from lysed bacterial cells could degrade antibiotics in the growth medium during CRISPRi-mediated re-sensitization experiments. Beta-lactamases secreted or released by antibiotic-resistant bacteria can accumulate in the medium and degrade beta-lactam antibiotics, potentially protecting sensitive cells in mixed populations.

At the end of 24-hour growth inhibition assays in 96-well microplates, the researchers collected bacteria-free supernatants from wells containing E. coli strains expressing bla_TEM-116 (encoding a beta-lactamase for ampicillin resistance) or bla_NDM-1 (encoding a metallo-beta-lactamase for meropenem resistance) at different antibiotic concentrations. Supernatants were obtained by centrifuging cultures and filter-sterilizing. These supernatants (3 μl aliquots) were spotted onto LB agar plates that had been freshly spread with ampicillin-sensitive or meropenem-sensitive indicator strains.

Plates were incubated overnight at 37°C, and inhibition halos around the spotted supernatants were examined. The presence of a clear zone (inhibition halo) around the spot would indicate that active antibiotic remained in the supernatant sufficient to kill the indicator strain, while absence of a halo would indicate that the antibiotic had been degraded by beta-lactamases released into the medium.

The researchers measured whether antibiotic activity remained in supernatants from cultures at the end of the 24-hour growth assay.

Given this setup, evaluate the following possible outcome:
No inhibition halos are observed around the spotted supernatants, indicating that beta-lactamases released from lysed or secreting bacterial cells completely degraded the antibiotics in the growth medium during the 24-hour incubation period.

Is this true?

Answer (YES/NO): NO